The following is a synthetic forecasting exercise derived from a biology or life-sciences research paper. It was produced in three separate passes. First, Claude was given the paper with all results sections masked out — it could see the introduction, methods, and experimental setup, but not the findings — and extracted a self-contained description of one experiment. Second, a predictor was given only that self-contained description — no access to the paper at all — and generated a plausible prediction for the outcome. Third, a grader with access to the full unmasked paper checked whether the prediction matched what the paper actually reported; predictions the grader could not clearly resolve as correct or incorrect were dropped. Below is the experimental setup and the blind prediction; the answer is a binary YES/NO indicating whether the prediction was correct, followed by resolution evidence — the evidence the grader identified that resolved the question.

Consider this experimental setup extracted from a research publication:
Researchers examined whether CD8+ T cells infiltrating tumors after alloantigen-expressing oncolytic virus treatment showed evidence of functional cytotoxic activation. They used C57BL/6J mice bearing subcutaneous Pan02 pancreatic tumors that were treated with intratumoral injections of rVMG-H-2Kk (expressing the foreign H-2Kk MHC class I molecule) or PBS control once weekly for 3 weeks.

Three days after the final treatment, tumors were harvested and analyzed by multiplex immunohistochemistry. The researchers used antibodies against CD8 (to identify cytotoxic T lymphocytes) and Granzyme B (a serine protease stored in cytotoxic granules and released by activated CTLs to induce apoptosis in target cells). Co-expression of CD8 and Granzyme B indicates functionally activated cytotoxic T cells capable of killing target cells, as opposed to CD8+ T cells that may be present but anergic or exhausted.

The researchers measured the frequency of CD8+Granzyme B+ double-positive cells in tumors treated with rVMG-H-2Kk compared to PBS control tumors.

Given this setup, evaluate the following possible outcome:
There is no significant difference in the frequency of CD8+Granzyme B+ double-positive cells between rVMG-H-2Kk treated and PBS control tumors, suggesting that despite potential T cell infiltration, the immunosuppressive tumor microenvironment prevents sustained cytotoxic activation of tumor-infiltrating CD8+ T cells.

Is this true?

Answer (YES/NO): NO